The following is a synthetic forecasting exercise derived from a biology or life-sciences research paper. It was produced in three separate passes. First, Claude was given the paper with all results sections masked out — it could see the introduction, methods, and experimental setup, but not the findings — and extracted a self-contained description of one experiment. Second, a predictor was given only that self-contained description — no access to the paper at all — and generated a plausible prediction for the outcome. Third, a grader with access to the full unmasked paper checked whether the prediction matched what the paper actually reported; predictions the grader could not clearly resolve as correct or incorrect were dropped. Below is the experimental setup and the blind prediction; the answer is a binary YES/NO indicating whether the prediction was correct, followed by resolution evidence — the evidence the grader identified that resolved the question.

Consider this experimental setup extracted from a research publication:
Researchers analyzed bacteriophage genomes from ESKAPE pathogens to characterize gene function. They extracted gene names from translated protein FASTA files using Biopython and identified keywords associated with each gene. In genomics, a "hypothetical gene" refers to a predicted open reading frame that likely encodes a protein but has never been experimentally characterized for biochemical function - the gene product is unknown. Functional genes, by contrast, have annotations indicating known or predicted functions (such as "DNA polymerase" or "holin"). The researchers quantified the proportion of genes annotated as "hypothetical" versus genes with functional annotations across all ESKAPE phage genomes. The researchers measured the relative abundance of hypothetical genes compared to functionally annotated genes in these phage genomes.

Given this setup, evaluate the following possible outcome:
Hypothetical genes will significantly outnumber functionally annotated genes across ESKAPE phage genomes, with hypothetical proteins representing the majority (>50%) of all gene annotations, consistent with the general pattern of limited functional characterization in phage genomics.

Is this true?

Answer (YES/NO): YES